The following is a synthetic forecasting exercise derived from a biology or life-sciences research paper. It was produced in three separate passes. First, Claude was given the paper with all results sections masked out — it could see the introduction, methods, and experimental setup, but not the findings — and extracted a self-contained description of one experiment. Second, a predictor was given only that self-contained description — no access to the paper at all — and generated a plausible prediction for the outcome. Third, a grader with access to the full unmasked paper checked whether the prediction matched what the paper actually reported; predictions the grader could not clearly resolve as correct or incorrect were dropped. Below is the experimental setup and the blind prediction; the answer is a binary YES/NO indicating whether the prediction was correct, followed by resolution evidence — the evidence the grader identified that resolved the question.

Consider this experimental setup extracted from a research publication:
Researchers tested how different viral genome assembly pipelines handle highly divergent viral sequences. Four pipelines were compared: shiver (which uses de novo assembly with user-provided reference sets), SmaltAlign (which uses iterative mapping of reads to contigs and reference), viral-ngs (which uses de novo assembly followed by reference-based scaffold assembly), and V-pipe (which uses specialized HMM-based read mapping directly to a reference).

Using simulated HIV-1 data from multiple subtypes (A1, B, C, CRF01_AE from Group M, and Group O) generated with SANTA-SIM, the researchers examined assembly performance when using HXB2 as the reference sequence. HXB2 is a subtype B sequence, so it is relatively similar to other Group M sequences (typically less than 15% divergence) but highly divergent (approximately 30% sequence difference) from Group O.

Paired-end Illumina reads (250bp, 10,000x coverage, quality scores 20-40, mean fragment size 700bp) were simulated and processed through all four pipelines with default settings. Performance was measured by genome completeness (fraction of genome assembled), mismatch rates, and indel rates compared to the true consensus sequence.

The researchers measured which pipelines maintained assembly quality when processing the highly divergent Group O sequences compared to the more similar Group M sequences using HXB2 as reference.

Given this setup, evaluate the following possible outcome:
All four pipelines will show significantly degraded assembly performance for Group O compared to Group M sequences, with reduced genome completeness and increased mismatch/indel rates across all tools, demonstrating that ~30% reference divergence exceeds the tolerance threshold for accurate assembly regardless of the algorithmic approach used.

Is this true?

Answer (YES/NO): NO